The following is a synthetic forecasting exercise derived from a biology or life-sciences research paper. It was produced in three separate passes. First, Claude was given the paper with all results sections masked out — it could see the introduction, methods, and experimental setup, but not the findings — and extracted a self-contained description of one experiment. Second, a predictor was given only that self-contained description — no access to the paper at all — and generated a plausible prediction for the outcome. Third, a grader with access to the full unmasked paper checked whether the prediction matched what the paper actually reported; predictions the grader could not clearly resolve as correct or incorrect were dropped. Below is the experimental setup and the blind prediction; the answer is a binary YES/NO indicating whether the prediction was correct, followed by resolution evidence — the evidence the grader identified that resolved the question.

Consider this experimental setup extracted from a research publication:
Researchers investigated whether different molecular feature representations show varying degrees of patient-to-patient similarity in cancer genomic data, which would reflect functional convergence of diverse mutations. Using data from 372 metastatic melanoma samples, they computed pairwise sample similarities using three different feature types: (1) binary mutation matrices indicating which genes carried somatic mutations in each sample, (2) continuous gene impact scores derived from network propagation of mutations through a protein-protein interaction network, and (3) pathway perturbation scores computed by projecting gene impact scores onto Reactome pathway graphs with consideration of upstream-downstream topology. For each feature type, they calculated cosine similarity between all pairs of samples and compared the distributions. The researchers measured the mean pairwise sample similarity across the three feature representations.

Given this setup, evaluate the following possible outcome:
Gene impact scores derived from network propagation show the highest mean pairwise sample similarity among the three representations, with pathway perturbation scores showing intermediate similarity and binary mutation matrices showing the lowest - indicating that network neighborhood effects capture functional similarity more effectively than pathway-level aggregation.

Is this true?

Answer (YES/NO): NO